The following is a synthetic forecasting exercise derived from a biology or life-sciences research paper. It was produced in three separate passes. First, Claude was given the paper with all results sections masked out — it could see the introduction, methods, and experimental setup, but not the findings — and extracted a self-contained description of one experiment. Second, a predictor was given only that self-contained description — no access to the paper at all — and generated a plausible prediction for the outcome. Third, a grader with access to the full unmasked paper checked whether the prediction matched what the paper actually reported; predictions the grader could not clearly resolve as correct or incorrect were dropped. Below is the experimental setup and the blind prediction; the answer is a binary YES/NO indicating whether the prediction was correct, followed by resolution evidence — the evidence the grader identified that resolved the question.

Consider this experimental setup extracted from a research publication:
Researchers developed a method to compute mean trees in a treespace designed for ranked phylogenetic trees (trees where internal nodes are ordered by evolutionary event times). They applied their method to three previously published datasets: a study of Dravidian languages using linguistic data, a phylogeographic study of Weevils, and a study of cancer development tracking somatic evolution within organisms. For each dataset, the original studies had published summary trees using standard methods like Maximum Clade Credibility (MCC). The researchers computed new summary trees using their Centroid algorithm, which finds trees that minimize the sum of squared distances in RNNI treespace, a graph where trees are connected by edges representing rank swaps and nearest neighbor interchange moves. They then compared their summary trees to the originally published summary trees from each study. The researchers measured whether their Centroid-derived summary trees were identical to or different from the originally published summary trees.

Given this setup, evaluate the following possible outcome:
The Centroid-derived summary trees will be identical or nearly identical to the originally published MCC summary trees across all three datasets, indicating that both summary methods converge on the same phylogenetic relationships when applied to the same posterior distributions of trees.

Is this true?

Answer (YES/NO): NO